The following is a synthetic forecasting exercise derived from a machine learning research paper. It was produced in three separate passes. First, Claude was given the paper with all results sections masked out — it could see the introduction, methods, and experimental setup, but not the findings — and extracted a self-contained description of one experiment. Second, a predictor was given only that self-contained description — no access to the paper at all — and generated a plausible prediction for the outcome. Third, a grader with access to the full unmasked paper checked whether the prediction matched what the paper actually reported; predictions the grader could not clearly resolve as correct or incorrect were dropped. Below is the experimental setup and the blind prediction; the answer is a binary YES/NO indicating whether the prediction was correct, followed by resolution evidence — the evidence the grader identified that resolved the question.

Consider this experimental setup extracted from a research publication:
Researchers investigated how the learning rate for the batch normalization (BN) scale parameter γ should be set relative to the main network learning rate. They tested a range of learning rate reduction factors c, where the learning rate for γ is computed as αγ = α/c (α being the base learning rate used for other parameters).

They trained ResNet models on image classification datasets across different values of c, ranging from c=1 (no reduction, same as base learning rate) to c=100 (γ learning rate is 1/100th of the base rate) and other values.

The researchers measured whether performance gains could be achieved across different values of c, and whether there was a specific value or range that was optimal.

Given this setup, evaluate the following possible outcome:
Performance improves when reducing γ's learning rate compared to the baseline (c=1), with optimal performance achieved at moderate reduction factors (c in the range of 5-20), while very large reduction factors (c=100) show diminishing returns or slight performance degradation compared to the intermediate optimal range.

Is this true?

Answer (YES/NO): NO